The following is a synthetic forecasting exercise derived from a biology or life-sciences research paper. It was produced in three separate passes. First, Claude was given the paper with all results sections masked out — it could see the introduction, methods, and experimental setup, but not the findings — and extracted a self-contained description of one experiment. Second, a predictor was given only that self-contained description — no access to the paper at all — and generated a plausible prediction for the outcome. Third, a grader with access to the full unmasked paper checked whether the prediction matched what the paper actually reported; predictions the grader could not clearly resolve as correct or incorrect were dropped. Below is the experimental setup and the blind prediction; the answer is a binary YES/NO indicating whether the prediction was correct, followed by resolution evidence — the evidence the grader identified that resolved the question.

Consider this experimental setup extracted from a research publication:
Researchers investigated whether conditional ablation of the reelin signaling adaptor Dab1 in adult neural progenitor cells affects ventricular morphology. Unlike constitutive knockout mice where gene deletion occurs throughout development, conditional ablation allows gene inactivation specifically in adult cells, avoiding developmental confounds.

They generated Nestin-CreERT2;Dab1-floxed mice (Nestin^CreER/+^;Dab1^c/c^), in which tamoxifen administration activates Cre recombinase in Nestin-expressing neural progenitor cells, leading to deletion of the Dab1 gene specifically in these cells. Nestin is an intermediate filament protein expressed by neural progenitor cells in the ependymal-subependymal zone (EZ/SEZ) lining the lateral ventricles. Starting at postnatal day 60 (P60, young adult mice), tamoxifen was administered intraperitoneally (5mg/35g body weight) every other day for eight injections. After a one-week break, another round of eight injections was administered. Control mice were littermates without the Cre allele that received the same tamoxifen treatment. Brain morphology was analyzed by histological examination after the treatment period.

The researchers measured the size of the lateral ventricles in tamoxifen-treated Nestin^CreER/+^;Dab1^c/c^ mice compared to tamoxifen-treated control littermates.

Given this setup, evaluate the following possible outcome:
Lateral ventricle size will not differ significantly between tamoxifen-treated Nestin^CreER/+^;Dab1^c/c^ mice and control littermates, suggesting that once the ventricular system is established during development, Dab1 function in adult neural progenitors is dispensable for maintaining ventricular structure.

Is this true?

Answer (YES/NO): NO